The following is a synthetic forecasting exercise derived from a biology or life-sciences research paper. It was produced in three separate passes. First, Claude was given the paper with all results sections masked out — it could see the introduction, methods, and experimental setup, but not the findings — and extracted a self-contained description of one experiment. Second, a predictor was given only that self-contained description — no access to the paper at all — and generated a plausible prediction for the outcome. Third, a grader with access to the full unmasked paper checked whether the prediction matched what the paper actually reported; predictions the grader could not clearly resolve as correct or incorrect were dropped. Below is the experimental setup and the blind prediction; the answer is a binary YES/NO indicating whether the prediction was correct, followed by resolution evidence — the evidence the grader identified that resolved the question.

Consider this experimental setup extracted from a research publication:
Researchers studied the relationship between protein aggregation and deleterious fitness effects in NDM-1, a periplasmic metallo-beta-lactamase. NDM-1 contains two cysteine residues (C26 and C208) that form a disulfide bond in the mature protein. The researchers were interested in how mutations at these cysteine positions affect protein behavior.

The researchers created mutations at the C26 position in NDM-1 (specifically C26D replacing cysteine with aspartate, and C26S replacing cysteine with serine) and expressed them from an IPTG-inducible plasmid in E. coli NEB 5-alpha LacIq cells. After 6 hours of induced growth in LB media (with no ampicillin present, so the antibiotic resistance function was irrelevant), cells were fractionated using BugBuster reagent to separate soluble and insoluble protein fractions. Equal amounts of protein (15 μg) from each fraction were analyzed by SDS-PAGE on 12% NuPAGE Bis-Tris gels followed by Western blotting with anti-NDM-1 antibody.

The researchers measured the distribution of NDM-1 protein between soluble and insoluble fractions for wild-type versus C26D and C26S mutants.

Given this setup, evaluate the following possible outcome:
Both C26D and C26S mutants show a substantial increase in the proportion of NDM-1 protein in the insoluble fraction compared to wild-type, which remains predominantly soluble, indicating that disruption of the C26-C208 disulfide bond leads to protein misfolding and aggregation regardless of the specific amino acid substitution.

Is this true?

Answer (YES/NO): NO